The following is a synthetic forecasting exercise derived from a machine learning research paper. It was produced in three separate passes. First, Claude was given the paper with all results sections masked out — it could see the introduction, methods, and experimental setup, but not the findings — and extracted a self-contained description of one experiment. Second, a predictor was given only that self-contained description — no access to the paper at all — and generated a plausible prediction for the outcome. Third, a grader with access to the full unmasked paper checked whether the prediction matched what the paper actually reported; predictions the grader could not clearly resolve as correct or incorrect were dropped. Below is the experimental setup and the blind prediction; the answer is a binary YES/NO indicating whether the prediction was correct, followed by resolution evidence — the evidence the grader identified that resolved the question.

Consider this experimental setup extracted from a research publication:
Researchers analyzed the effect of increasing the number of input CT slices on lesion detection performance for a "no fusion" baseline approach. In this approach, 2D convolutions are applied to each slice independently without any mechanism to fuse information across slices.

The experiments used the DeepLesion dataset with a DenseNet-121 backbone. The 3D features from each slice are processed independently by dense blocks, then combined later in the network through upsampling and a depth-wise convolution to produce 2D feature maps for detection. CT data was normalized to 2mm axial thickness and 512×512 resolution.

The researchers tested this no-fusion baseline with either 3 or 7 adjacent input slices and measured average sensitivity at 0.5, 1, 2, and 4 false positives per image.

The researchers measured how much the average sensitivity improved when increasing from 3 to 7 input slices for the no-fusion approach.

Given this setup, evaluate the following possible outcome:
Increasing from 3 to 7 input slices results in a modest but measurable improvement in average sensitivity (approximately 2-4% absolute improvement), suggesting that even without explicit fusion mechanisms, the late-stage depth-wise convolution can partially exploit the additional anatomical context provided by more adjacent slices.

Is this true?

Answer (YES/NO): NO